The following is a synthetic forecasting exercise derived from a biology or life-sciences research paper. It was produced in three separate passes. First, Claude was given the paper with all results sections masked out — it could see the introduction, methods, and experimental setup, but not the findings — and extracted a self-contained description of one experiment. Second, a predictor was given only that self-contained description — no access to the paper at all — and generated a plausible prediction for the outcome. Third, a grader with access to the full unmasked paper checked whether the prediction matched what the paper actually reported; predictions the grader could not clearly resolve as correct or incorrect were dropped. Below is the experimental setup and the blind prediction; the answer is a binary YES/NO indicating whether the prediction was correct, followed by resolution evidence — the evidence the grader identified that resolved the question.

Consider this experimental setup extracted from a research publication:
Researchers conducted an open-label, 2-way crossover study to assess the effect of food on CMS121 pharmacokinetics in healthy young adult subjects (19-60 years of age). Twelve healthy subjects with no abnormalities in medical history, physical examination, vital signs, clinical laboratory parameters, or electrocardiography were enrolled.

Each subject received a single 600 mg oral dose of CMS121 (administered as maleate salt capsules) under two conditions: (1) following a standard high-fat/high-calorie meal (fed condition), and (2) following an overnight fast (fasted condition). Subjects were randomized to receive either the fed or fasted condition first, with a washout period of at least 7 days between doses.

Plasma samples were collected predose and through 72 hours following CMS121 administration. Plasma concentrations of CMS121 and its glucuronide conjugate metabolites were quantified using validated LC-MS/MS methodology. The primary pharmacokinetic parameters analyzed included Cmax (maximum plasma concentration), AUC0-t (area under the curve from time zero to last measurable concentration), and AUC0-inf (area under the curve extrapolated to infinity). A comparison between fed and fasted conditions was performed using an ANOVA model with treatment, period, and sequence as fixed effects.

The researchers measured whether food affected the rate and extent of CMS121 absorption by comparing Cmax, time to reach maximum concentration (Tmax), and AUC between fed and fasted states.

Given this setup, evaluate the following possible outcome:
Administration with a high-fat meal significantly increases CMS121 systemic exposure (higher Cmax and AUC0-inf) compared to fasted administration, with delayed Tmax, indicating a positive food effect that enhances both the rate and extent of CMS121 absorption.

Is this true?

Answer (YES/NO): NO